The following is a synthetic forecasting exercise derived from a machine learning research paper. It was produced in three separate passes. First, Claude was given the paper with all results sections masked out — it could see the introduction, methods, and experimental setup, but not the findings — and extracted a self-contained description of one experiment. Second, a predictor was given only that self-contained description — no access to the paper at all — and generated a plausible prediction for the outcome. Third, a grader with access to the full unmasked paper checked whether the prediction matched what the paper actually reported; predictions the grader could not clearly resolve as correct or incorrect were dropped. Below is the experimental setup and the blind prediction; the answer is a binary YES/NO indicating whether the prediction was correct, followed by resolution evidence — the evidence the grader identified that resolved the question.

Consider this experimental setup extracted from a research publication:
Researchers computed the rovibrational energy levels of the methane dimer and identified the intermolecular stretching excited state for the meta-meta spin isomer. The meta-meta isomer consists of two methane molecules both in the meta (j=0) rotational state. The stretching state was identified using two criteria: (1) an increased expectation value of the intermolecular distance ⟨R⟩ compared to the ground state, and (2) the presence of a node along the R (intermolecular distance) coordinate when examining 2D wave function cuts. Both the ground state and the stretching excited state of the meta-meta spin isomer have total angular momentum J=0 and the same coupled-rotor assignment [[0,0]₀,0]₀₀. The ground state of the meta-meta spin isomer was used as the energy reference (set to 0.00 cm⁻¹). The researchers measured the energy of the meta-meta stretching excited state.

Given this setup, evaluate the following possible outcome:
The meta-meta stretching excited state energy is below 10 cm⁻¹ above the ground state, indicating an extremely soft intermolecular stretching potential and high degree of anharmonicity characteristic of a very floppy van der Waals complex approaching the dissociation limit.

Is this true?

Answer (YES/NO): NO